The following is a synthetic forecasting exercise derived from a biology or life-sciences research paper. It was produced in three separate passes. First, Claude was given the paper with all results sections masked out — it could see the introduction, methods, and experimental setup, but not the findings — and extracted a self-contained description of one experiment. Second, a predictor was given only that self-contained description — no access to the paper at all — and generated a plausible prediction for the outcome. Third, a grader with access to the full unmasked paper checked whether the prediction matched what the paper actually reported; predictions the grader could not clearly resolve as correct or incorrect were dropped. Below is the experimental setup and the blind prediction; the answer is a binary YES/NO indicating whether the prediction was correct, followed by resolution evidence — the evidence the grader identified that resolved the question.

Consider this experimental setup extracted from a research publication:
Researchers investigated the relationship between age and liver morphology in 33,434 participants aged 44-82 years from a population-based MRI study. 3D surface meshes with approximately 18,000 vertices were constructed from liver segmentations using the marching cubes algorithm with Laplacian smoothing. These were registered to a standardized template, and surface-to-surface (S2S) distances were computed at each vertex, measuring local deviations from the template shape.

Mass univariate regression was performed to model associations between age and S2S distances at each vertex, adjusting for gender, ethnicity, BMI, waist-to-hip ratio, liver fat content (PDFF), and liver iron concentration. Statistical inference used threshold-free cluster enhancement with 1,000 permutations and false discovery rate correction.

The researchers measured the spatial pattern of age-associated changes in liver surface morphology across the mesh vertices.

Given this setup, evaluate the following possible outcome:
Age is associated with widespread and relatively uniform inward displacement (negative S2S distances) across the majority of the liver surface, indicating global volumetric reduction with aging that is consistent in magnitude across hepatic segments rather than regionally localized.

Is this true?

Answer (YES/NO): YES